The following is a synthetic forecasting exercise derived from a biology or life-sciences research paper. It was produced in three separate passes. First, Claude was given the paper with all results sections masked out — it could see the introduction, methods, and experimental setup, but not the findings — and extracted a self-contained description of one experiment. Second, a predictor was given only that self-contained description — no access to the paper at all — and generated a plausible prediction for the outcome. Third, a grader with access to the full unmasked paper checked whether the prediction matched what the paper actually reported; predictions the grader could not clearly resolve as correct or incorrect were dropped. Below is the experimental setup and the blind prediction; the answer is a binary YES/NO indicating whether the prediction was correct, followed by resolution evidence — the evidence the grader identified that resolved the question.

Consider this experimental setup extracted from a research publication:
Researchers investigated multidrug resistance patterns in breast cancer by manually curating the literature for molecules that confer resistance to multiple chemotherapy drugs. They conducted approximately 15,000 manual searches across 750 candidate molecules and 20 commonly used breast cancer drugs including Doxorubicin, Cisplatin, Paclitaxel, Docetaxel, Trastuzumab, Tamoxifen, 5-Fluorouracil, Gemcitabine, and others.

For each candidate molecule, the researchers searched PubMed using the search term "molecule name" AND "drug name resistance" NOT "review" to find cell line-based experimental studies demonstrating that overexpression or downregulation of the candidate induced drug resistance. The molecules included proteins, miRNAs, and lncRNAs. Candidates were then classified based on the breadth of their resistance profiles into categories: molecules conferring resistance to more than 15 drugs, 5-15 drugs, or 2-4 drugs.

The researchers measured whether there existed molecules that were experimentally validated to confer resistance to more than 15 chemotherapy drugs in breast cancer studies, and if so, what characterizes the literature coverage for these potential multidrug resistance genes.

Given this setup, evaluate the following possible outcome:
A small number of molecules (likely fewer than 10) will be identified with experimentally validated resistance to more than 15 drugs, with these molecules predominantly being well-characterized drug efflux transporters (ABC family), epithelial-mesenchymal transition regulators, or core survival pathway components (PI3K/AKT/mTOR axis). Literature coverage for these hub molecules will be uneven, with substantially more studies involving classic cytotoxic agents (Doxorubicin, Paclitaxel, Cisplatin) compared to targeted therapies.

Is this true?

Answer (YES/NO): NO